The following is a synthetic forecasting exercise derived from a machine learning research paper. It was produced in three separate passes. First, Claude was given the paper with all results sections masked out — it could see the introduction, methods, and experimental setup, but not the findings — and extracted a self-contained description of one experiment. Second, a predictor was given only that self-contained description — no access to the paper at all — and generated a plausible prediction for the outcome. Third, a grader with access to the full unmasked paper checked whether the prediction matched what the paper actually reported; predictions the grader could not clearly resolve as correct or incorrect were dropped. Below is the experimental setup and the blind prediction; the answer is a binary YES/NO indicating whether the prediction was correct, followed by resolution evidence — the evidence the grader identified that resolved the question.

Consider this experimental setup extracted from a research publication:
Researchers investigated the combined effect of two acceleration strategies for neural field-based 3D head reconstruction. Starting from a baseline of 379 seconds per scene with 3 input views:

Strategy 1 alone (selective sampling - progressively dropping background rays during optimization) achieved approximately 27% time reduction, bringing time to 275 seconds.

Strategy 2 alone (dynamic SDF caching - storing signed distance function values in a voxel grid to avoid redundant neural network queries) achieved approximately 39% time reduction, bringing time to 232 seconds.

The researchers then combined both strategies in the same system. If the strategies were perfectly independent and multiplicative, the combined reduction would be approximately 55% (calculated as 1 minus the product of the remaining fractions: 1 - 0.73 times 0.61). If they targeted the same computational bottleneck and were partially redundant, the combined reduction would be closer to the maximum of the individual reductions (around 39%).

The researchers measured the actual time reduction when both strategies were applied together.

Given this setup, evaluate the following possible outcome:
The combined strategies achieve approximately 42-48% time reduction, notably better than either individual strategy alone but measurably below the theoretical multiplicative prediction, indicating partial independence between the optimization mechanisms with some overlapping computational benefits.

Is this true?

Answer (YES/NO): NO